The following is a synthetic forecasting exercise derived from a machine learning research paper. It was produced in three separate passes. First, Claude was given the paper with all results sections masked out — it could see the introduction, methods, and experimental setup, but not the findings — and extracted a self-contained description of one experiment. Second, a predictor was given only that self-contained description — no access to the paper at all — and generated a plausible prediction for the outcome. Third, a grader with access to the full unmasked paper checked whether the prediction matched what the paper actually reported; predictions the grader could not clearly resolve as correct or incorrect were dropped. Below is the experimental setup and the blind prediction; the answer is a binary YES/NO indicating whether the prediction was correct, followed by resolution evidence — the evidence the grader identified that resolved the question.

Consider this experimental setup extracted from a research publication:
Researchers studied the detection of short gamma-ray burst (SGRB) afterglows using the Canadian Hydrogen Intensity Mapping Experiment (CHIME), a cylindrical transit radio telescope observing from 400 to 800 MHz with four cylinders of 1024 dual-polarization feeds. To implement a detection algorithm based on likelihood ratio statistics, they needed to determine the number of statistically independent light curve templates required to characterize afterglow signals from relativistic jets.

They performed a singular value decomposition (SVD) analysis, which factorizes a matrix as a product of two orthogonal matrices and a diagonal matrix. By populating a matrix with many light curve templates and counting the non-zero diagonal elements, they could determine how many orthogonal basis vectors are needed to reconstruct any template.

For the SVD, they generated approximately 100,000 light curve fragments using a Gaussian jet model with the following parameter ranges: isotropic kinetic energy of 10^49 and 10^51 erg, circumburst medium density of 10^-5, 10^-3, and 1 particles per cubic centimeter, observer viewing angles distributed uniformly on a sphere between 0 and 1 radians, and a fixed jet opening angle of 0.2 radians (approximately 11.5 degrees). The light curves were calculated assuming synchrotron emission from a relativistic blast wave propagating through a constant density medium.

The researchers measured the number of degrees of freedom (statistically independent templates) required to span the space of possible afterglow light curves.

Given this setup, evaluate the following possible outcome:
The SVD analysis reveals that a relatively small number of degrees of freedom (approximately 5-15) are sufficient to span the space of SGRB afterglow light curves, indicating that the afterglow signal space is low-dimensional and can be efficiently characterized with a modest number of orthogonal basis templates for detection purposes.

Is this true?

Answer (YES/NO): YES